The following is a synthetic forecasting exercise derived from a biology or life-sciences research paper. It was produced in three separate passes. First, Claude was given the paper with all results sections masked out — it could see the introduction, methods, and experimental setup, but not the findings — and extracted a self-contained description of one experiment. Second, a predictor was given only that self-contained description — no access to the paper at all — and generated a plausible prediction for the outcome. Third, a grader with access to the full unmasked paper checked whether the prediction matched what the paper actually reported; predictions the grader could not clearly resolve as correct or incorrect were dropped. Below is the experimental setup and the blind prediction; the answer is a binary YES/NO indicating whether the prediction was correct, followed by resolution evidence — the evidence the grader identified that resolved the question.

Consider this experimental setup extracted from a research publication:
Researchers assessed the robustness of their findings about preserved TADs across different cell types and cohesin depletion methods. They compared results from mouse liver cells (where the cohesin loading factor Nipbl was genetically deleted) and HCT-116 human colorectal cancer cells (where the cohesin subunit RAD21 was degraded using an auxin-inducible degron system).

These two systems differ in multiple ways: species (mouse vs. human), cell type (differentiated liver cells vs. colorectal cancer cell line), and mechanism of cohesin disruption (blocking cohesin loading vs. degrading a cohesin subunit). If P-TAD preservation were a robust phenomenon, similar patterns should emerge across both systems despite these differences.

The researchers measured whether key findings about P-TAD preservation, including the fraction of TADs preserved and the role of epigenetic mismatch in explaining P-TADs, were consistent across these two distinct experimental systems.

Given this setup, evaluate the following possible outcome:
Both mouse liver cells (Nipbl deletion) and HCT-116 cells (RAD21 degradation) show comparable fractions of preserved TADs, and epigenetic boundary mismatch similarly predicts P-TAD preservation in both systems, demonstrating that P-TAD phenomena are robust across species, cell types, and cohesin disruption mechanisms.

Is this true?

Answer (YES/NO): YES